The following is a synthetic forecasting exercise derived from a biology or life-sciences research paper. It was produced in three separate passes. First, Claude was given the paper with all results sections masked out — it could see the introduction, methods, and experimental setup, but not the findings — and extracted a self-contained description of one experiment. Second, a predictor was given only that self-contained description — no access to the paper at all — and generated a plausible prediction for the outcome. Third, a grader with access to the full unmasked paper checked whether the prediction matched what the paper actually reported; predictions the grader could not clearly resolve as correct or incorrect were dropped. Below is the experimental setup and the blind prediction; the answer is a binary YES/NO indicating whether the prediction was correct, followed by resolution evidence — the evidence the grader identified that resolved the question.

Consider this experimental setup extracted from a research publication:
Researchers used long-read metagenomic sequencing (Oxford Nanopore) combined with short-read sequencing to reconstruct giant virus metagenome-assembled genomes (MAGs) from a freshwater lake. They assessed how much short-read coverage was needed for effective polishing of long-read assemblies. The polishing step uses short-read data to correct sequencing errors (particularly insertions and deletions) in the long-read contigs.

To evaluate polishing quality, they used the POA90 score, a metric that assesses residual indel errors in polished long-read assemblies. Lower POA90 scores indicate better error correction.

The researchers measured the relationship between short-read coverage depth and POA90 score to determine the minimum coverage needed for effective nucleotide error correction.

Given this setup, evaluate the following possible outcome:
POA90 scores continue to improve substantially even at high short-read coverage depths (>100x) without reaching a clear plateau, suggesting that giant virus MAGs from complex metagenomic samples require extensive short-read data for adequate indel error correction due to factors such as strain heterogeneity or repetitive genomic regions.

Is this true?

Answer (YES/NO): NO